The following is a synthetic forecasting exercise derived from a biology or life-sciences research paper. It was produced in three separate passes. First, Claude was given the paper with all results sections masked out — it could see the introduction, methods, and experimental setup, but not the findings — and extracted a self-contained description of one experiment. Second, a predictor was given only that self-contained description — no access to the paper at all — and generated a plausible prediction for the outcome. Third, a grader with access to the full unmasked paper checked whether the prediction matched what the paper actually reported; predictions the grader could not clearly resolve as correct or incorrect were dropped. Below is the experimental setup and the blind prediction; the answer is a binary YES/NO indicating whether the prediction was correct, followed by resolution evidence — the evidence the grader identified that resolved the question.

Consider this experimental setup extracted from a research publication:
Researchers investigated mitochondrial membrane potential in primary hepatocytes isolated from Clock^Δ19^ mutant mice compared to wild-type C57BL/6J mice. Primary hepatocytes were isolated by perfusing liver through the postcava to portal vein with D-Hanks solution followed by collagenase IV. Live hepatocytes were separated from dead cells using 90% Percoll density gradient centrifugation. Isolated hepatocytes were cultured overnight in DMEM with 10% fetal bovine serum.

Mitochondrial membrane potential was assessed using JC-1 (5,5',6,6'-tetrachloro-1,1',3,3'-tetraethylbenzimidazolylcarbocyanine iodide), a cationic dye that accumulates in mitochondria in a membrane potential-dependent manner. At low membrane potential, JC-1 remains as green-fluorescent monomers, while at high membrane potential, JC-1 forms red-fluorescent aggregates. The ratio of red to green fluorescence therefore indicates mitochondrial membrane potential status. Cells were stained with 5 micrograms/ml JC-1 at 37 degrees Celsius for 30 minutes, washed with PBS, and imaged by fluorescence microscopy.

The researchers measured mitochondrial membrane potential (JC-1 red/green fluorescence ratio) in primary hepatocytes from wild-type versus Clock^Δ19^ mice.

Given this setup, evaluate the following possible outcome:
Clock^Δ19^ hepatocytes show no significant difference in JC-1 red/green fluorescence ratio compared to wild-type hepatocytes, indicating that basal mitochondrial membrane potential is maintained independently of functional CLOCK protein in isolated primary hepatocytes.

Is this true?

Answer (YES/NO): NO